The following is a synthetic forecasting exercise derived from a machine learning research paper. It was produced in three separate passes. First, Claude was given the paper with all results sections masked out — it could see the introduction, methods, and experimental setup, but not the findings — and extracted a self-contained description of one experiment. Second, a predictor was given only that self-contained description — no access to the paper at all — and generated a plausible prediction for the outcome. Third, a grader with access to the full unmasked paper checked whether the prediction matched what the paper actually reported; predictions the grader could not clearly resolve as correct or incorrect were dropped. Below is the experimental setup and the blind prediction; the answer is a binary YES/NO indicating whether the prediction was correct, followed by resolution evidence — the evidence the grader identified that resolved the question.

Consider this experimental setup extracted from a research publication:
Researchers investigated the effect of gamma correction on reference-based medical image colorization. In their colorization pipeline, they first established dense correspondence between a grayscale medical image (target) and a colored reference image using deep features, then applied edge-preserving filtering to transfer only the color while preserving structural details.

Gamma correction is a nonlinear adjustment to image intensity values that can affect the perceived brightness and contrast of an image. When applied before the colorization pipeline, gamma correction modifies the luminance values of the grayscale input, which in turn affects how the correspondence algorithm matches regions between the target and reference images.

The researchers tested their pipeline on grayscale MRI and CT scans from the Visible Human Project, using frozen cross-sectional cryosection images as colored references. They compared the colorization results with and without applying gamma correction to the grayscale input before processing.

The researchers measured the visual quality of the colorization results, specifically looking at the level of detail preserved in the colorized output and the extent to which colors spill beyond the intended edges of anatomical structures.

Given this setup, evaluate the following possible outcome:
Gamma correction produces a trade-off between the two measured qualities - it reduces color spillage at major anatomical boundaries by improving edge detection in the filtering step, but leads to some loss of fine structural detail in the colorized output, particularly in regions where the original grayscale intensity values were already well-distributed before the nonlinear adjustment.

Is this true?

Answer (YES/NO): NO